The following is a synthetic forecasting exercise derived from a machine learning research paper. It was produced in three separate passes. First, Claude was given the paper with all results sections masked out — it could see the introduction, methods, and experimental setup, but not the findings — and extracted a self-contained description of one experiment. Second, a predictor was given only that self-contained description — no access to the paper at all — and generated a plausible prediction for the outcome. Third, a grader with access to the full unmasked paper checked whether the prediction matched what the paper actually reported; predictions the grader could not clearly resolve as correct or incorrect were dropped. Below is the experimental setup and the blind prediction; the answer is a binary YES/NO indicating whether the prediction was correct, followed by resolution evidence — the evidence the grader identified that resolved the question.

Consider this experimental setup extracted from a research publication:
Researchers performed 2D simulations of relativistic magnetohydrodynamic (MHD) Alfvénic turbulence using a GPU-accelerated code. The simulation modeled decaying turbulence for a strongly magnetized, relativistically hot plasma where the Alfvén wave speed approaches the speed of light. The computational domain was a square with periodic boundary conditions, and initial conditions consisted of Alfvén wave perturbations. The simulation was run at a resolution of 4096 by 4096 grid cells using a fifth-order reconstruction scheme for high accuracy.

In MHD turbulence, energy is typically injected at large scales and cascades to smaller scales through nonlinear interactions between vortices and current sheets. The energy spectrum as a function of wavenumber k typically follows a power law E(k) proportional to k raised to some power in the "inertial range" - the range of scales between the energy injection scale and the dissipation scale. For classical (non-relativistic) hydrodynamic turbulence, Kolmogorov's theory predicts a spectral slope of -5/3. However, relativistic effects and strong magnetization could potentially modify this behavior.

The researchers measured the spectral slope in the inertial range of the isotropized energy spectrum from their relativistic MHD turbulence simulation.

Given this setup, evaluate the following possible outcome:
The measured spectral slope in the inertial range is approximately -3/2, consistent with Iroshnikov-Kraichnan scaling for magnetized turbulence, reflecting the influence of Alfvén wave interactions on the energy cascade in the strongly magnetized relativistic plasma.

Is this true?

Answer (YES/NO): NO